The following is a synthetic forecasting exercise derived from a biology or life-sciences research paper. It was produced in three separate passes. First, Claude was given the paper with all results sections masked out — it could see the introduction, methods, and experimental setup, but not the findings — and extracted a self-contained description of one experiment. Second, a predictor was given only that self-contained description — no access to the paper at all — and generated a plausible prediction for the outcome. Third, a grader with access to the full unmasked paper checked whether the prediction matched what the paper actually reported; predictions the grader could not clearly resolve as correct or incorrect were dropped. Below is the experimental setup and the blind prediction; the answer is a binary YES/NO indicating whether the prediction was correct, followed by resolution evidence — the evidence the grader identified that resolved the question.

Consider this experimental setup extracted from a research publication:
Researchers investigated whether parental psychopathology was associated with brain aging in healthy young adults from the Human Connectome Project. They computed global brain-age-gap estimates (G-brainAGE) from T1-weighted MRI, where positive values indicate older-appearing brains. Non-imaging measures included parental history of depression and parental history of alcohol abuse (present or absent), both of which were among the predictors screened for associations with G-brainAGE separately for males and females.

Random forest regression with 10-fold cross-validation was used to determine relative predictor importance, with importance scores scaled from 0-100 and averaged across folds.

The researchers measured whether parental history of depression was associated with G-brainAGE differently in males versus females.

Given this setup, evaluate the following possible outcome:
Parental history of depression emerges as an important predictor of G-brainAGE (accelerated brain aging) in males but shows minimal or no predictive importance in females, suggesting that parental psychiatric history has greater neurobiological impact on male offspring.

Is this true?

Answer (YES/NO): NO